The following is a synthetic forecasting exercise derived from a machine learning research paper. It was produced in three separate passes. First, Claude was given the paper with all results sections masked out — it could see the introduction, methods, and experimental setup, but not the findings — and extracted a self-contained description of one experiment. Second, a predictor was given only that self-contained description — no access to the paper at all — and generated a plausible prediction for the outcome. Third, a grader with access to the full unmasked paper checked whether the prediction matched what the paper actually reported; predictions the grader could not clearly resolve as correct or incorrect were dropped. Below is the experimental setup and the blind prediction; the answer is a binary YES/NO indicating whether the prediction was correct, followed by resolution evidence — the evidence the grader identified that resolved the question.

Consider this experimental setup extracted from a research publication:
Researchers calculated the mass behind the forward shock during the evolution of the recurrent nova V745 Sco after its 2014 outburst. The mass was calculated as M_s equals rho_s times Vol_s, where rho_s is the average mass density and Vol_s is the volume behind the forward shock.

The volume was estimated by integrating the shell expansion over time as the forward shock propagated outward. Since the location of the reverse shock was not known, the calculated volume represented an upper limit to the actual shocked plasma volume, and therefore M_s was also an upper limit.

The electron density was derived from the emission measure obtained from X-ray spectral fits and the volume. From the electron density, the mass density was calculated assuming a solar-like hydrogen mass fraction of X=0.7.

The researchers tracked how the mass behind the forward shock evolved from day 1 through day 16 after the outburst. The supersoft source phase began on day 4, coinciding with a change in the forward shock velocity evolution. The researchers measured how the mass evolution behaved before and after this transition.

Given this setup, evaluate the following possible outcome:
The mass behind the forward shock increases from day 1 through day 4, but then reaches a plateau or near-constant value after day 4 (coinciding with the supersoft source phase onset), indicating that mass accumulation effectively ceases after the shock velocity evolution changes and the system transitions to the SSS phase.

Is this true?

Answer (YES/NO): NO